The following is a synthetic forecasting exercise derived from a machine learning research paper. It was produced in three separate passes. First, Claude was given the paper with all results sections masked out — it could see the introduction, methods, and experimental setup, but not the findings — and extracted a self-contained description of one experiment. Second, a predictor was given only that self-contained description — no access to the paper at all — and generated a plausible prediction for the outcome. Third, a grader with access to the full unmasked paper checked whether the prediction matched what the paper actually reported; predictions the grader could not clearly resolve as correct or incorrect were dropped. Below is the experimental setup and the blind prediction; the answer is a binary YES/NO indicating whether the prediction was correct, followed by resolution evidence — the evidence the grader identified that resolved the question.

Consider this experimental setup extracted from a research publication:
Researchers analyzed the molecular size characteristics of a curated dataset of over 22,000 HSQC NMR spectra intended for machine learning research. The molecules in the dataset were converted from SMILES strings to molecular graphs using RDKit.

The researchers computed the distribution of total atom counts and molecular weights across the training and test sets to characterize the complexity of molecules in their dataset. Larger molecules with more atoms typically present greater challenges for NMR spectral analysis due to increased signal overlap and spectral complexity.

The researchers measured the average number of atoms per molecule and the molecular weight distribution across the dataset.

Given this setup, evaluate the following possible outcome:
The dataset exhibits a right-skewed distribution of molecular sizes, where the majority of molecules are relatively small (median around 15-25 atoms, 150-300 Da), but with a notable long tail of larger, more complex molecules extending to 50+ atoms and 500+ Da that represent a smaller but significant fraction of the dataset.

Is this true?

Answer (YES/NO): NO